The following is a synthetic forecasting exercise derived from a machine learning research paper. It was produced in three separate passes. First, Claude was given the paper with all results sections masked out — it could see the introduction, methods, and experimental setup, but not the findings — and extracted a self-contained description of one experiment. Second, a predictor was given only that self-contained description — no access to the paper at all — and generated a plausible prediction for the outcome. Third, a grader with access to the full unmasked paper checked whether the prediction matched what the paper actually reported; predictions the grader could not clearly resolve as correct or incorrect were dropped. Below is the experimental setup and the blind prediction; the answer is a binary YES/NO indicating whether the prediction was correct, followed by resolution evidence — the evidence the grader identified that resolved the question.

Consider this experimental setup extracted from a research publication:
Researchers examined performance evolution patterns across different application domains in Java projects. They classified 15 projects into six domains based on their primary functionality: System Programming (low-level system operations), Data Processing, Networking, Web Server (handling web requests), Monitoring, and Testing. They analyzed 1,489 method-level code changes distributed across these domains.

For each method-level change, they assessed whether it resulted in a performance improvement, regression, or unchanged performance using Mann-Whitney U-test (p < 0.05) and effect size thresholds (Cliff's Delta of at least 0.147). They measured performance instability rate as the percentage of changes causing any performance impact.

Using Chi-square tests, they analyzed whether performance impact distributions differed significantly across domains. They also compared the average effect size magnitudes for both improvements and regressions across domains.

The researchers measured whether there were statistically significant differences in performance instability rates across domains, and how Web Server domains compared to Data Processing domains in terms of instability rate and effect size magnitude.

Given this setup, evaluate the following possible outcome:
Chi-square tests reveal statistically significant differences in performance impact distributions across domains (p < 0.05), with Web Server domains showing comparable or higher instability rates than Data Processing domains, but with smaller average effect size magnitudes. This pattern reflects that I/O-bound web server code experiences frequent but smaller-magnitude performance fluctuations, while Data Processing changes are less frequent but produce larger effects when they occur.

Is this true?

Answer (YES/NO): NO